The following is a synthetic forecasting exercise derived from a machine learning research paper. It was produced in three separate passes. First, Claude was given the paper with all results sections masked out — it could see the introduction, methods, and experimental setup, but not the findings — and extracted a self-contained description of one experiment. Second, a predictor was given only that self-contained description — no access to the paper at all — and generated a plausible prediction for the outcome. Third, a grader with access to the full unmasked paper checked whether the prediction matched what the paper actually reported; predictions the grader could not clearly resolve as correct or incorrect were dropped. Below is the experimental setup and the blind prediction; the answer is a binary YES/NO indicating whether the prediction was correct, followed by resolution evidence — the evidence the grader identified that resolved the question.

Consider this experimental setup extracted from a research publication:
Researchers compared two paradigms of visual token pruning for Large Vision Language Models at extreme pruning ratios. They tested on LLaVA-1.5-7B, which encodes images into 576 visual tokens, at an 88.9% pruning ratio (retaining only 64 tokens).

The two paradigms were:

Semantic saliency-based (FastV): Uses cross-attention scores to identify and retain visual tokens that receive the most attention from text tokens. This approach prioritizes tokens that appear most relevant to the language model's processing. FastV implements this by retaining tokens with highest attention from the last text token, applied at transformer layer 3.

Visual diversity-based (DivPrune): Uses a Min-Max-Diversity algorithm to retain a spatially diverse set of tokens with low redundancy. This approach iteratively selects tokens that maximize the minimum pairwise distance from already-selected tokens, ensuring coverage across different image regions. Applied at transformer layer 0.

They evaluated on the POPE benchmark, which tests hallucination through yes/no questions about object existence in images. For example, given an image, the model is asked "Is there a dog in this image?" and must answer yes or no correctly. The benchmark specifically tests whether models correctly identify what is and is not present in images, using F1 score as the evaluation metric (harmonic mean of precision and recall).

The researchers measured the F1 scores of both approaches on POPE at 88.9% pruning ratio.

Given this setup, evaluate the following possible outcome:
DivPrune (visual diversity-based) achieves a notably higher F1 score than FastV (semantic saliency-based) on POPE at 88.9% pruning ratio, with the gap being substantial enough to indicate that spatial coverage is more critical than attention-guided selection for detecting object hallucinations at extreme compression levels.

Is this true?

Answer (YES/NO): YES